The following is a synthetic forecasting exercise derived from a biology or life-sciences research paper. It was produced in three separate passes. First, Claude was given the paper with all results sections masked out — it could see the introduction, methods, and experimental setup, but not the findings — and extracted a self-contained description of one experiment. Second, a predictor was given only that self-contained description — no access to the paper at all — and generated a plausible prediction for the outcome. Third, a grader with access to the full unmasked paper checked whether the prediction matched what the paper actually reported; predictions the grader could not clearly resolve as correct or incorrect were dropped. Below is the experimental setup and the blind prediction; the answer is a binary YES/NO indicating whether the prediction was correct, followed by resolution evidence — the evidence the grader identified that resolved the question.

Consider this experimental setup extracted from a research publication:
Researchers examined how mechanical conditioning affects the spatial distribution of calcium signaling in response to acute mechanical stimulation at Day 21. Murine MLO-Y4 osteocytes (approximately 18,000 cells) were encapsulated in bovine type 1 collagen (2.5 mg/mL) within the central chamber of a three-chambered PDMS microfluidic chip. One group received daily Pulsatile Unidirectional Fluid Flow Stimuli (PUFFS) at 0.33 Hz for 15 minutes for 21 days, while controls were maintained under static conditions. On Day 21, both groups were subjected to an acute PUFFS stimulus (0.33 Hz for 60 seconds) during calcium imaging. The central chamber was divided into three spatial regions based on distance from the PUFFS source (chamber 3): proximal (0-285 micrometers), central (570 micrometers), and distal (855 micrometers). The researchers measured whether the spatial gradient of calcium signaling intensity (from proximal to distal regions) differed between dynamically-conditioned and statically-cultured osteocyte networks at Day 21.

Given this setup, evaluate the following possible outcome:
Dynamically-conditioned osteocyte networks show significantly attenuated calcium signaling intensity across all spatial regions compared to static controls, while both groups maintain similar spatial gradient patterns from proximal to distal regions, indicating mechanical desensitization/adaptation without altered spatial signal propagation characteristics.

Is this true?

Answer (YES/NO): NO